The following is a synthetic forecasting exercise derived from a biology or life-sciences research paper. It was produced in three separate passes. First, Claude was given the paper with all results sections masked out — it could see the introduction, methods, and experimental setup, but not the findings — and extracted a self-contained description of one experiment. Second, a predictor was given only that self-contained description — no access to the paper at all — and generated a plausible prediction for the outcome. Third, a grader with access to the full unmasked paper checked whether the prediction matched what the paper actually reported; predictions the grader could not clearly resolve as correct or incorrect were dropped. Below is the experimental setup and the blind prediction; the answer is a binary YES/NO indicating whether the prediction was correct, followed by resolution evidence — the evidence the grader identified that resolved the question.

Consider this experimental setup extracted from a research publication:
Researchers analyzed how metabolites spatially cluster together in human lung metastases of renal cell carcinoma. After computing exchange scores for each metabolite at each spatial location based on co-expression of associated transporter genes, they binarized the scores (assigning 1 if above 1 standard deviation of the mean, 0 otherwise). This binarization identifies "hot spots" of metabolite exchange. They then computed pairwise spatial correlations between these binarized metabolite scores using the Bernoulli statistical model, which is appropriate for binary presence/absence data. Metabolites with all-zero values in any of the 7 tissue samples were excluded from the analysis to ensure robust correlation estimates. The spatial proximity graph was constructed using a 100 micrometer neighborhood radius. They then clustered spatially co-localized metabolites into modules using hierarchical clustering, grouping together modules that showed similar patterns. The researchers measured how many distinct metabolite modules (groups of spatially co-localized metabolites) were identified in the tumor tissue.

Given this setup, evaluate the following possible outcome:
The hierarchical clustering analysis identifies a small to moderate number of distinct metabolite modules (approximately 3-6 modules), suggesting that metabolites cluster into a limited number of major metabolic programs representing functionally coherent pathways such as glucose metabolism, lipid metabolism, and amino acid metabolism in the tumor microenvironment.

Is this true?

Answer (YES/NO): YES